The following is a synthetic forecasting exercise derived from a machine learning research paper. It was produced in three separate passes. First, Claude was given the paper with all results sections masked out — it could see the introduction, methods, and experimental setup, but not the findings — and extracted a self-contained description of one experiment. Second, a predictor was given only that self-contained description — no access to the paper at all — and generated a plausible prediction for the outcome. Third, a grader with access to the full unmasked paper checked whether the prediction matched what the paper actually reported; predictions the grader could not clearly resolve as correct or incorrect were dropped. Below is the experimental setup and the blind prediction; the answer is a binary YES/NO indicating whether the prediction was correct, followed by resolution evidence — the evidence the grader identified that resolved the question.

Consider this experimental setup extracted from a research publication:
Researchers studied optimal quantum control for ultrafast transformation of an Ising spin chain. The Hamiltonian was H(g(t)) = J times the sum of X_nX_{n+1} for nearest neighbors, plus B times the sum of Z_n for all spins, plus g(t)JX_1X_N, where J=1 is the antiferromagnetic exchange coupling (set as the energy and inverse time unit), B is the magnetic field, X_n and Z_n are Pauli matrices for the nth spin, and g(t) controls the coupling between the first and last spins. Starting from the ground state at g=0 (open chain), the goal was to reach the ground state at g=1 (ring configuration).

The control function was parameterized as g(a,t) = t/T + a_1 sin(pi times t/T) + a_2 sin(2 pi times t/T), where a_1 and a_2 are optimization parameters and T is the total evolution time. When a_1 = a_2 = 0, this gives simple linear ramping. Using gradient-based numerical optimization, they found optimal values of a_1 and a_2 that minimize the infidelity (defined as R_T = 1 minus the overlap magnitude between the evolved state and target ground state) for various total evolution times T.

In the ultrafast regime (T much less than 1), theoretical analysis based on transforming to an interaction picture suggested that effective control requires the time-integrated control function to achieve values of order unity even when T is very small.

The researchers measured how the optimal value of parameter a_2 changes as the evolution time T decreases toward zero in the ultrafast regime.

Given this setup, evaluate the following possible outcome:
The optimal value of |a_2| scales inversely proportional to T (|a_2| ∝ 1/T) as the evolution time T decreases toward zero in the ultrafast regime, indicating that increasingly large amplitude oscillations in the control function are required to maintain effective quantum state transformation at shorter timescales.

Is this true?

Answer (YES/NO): YES